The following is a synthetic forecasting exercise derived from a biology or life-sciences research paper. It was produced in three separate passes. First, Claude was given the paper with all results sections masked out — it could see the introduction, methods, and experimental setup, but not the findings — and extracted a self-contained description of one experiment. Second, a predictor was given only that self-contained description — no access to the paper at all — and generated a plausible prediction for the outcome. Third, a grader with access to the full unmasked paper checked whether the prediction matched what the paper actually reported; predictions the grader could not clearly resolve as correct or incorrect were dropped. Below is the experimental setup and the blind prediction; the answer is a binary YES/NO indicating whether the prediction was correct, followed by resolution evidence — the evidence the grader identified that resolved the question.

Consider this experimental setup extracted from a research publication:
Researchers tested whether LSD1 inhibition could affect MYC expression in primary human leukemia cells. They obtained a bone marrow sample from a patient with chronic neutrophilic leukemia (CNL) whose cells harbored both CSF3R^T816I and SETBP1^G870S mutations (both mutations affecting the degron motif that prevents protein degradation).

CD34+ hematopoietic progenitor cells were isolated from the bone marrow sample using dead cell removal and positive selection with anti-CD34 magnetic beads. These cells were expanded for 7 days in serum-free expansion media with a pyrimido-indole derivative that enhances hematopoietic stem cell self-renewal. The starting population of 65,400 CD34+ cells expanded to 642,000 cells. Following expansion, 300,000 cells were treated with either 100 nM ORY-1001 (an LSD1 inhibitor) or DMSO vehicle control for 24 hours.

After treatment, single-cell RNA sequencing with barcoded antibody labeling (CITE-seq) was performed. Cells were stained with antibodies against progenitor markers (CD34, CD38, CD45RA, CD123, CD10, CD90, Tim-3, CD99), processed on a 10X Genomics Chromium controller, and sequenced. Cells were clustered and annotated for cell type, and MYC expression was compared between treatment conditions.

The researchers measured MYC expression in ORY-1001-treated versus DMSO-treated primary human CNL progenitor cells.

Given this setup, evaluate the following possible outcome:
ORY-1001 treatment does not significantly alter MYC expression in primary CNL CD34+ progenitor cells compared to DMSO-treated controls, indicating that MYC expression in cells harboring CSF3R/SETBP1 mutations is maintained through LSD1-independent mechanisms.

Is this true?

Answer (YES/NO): NO